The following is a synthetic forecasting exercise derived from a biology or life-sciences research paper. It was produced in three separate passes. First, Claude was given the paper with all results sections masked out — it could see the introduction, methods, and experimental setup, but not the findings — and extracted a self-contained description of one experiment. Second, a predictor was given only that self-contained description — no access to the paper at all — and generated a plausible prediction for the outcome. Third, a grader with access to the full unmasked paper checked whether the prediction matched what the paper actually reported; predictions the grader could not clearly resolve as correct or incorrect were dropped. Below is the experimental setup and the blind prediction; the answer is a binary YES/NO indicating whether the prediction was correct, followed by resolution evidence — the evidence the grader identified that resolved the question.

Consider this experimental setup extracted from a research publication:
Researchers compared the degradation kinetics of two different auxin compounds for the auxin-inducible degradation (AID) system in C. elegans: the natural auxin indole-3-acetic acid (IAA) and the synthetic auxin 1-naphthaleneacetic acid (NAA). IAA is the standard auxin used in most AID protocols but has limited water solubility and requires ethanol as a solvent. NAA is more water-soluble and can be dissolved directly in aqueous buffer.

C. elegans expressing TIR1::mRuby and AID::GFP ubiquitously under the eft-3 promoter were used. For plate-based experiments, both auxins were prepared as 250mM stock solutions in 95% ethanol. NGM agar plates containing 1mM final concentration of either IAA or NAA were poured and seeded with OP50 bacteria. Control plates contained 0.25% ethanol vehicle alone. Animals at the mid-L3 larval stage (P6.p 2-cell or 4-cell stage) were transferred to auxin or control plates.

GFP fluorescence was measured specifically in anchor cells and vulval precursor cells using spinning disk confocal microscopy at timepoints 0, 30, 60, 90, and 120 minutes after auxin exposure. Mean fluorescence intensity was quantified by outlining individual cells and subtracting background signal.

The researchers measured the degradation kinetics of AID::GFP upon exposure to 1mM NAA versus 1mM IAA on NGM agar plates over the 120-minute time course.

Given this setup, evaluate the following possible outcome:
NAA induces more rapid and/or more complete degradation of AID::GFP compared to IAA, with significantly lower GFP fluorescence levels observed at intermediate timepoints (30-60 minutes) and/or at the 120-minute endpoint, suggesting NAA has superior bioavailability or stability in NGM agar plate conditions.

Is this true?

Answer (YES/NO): NO